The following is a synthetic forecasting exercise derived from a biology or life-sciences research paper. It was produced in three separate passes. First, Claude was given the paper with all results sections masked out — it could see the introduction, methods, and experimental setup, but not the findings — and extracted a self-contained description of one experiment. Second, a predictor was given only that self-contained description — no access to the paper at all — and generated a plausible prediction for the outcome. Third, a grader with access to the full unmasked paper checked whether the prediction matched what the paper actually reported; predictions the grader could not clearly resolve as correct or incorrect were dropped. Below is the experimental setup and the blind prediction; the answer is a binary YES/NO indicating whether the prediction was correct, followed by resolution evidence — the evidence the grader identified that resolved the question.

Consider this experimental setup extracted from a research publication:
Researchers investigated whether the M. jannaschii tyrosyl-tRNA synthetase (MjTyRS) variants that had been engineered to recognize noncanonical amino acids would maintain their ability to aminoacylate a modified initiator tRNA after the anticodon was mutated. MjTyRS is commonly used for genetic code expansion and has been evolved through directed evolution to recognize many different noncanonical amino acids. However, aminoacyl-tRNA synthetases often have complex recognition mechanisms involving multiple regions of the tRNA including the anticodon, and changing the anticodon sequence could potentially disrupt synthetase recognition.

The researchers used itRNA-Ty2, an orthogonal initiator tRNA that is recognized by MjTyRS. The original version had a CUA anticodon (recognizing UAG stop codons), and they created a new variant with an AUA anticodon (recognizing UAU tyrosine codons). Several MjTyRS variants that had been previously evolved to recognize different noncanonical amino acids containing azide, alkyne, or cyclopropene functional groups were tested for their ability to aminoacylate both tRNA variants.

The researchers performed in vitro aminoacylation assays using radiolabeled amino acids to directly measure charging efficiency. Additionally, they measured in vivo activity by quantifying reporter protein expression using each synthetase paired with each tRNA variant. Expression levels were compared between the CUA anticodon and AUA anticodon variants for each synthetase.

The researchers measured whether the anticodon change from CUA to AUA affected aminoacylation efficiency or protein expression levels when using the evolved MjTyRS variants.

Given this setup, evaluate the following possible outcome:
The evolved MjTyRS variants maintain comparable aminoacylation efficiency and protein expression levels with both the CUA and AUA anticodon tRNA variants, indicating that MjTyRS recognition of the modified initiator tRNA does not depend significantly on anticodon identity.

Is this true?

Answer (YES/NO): NO